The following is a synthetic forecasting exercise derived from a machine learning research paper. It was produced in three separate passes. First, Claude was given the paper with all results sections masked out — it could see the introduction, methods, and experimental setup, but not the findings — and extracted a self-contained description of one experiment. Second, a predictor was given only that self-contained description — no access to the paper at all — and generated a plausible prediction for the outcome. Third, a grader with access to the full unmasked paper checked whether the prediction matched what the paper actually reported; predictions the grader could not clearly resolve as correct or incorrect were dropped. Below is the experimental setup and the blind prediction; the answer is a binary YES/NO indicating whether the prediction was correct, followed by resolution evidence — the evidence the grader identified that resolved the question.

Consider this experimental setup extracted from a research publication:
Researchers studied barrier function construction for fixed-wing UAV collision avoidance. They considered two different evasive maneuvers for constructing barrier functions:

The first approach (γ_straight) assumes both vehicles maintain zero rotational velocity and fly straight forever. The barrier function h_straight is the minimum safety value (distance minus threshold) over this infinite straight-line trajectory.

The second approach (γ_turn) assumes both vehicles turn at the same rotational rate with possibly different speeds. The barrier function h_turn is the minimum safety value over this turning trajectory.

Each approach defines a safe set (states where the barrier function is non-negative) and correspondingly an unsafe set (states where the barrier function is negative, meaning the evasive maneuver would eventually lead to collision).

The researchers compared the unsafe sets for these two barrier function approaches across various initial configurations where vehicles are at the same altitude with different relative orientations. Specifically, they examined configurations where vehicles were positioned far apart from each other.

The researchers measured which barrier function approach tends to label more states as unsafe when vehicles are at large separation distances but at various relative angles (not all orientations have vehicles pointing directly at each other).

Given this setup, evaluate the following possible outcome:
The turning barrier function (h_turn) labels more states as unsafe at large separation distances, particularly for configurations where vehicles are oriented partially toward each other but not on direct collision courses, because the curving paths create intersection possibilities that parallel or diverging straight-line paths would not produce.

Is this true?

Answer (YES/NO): NO